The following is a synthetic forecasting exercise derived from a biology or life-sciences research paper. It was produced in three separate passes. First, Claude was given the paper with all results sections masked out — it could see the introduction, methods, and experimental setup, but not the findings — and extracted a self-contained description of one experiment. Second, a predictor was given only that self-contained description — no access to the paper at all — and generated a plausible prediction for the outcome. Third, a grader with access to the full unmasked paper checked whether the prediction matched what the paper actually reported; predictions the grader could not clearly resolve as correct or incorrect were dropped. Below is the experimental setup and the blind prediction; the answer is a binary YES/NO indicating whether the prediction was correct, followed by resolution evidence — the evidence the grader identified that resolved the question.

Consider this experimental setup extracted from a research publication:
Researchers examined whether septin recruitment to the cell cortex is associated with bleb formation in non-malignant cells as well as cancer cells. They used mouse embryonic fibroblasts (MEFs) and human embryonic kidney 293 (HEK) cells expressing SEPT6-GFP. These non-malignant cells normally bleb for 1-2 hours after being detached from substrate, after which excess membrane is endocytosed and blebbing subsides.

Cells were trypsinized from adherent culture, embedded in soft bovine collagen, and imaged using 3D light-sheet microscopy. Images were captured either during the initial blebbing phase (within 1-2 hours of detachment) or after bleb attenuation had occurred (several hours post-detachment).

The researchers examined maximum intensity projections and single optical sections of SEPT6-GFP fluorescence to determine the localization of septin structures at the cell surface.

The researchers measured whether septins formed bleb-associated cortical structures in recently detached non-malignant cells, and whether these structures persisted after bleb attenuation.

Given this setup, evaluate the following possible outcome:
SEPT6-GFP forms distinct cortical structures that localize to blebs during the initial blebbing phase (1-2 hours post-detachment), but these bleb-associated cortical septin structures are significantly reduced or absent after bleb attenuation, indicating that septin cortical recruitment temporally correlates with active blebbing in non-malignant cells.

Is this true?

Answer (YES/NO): YES